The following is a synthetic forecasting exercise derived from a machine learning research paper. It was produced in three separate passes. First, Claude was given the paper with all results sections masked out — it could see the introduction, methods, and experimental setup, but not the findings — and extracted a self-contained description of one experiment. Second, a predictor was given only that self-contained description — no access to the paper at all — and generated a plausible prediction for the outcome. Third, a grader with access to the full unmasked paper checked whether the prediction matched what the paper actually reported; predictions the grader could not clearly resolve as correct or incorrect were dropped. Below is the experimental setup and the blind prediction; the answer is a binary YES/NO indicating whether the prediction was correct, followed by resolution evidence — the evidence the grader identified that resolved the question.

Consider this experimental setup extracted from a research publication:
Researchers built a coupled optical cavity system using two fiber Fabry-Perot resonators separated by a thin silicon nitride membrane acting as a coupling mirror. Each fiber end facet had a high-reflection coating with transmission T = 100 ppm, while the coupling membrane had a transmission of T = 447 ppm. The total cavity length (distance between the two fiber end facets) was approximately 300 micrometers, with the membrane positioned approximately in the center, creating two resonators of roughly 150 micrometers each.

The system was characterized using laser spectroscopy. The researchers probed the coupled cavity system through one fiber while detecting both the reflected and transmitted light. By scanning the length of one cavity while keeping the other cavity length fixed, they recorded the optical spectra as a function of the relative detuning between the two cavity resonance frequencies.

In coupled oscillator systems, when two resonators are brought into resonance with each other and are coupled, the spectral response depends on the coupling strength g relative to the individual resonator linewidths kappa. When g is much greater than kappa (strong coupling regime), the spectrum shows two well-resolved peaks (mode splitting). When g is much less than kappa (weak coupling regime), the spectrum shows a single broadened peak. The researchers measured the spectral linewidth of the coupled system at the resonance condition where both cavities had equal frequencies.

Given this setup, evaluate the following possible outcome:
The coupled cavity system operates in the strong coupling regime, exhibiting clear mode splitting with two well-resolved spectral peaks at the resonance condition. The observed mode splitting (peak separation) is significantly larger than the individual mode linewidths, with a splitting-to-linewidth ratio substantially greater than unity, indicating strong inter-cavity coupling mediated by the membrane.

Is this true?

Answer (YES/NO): YES